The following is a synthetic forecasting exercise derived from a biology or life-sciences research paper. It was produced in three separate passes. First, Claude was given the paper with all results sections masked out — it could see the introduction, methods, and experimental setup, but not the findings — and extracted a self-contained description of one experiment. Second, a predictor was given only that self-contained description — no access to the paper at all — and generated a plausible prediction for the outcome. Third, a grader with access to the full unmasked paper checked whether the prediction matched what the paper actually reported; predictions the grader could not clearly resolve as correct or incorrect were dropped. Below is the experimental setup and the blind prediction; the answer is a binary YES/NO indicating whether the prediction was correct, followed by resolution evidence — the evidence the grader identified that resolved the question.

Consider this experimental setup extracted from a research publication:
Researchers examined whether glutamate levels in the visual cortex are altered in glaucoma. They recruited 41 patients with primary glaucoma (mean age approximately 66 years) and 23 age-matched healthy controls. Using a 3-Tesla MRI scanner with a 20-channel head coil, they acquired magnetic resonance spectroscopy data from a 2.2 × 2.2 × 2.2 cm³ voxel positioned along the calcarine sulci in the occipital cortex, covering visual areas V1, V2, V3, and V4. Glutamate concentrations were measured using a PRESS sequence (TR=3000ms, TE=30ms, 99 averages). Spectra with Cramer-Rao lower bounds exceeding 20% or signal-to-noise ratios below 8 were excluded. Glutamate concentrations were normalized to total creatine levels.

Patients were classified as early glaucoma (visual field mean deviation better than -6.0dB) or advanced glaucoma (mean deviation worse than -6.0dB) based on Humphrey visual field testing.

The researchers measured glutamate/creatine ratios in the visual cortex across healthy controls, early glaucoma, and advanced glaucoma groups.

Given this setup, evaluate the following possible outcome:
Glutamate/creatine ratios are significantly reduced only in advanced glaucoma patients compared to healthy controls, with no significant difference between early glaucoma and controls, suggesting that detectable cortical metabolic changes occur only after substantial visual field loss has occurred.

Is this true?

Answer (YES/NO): YES